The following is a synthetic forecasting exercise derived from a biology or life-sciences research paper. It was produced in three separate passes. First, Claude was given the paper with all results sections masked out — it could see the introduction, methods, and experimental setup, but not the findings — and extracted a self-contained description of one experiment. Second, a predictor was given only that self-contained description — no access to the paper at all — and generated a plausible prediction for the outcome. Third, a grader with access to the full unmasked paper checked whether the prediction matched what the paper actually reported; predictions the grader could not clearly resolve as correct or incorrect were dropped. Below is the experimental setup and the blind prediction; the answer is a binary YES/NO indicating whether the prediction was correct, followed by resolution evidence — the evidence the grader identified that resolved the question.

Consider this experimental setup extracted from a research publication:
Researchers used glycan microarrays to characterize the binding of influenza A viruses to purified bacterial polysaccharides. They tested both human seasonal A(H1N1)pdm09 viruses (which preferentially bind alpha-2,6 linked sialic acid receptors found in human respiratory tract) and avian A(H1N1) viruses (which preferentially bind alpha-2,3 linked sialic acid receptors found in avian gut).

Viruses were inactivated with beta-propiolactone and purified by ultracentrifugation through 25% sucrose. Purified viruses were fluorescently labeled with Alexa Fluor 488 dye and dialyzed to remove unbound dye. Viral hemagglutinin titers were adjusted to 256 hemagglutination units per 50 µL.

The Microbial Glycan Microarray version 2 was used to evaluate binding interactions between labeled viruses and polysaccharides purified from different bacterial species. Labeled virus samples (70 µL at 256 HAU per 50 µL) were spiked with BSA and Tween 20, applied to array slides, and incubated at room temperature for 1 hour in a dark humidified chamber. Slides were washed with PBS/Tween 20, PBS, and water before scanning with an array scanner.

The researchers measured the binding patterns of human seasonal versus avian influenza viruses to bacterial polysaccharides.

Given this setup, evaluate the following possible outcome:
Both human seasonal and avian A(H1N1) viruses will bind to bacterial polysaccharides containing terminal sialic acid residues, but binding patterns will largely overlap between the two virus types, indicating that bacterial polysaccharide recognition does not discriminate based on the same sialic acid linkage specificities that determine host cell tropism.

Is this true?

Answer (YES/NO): NO